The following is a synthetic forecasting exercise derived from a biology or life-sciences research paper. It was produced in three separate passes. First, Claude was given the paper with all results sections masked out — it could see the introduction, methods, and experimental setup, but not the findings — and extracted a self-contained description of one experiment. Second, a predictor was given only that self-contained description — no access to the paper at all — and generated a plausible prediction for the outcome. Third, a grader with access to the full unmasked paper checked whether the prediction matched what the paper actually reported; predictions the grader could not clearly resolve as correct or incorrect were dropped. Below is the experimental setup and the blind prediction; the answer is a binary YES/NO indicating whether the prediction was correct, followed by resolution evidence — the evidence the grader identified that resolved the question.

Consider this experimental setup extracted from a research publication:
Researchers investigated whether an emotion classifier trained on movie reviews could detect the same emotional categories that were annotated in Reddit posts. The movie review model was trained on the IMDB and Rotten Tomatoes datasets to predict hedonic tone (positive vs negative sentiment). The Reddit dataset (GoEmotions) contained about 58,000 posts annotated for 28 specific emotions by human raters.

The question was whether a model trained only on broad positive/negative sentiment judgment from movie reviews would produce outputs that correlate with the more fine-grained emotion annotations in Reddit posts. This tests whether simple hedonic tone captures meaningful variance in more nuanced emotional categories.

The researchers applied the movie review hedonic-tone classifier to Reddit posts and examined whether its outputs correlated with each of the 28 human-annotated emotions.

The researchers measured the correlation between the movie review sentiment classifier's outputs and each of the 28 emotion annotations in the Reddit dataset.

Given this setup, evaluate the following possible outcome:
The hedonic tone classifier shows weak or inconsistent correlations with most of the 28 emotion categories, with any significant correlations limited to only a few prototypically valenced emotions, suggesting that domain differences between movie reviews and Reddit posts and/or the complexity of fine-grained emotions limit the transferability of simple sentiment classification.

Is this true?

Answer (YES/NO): NO